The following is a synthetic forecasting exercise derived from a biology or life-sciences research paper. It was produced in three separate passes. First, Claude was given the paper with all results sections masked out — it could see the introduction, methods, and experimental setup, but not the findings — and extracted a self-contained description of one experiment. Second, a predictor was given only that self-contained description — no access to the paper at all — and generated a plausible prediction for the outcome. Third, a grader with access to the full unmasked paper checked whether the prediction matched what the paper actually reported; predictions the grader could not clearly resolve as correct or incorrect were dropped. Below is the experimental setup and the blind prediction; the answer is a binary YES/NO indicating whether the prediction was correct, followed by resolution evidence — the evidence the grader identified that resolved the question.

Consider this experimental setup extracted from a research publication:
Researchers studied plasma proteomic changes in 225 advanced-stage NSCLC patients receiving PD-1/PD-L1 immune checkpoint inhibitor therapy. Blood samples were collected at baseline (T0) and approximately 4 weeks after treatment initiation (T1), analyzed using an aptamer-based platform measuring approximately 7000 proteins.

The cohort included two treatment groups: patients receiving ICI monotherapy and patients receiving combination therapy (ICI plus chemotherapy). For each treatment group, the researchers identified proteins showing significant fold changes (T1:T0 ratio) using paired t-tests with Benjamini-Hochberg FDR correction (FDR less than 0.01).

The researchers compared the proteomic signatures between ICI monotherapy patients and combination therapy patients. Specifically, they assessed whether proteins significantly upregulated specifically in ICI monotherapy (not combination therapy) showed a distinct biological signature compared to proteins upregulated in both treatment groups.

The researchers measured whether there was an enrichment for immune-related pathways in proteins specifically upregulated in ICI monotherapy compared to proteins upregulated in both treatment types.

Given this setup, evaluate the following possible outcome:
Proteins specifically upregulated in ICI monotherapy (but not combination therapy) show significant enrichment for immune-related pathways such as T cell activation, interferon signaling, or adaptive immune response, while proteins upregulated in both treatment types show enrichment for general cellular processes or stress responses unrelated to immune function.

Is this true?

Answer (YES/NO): NO